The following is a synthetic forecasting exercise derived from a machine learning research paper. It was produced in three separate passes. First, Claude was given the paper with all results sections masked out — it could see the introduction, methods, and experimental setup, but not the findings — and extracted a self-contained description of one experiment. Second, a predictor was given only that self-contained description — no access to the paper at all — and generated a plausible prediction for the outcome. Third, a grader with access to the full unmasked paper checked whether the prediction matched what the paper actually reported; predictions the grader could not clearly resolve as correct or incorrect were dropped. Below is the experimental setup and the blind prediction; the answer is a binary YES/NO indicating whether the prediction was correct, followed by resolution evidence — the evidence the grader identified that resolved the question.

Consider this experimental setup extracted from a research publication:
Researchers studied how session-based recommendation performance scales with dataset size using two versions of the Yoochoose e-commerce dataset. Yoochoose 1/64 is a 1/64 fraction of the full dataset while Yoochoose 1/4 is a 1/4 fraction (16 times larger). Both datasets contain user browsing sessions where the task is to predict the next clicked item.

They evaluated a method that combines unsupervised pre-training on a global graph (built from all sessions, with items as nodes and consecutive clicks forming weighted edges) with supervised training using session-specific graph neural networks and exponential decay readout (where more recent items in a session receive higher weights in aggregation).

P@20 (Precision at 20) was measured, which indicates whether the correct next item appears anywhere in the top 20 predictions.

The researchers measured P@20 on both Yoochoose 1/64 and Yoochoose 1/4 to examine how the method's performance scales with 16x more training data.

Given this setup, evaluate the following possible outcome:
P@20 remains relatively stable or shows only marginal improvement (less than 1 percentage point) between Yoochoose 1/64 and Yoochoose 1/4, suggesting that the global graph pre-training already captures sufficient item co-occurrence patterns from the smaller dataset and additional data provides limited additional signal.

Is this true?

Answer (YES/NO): NO